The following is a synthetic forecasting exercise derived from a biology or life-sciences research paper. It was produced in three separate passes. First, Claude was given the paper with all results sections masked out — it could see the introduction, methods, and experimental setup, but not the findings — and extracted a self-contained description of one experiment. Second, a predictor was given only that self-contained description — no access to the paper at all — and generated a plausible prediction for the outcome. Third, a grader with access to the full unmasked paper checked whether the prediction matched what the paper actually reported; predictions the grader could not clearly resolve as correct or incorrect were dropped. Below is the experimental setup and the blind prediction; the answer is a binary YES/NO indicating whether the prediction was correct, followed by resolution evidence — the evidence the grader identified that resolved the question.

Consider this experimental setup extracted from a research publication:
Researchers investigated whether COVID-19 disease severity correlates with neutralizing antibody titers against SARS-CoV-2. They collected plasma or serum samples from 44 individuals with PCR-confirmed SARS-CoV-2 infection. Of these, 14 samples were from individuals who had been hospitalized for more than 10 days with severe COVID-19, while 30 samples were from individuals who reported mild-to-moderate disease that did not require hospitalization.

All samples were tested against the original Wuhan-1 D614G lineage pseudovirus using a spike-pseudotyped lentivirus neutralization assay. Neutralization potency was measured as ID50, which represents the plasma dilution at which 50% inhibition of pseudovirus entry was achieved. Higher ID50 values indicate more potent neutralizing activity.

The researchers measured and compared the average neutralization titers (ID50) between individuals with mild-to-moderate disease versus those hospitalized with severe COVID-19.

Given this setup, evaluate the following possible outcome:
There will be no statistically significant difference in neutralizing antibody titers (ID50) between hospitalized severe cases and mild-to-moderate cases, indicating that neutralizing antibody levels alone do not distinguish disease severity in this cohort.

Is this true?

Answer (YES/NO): NO